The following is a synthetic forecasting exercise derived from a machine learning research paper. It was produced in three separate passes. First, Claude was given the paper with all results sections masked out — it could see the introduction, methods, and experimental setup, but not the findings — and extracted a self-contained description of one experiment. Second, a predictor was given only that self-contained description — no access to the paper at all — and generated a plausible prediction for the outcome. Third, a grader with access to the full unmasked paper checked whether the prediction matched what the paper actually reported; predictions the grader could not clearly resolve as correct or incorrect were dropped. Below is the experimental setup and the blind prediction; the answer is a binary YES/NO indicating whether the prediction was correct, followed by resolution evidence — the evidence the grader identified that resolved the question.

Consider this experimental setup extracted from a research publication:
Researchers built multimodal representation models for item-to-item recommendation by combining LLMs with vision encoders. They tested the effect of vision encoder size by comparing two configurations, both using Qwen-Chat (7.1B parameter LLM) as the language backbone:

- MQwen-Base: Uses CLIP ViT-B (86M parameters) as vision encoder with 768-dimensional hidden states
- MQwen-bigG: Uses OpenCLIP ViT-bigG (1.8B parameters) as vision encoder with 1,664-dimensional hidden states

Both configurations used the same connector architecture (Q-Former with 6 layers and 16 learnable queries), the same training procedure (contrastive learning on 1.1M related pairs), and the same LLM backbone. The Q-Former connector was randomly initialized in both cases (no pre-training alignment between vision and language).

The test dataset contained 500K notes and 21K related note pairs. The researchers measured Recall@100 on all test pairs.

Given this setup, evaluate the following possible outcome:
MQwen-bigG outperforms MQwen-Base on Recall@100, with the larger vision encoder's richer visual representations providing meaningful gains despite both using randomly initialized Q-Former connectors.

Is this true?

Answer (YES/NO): YES